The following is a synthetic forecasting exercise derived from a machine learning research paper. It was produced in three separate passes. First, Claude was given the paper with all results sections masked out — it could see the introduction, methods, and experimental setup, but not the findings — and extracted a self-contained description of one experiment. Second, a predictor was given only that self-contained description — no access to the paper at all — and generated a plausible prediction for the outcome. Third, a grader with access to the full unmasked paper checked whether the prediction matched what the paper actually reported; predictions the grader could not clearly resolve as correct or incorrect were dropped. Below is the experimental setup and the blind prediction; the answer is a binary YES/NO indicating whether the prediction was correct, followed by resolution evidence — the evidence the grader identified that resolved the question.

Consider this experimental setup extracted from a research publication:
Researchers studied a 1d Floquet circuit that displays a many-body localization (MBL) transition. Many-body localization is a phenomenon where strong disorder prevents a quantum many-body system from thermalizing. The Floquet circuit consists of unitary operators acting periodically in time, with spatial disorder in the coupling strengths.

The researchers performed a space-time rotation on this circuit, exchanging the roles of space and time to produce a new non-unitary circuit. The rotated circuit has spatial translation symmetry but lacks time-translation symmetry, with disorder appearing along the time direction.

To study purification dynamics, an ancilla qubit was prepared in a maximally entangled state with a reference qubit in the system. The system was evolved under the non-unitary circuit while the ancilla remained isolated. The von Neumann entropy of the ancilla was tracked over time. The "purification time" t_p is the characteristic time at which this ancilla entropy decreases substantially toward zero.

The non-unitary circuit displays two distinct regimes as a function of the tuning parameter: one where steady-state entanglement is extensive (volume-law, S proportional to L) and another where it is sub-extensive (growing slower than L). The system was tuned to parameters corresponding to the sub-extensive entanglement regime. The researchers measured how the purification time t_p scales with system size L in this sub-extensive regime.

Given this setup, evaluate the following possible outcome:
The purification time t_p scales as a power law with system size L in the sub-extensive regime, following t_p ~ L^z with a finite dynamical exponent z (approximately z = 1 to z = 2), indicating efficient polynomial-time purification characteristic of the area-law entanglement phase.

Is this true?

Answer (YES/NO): NO